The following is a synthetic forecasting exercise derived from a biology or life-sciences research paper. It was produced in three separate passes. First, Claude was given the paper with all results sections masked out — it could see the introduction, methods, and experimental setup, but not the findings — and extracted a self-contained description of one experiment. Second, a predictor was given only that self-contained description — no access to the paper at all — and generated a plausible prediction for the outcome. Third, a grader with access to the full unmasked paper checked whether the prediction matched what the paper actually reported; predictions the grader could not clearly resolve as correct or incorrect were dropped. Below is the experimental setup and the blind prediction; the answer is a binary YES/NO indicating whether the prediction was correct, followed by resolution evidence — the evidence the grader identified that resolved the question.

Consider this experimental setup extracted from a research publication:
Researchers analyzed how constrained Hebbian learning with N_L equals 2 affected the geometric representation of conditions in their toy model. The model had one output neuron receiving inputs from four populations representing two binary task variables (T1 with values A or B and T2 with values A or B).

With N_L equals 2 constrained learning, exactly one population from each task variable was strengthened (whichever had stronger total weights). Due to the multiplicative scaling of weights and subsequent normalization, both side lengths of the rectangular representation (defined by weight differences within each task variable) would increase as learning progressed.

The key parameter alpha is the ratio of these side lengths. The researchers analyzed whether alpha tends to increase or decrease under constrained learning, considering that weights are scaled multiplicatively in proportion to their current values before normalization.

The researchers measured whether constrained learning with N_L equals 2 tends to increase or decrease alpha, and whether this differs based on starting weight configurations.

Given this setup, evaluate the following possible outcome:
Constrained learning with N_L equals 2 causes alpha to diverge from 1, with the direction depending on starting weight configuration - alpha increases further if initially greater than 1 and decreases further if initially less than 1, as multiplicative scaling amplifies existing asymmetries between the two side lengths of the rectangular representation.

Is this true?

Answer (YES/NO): NO